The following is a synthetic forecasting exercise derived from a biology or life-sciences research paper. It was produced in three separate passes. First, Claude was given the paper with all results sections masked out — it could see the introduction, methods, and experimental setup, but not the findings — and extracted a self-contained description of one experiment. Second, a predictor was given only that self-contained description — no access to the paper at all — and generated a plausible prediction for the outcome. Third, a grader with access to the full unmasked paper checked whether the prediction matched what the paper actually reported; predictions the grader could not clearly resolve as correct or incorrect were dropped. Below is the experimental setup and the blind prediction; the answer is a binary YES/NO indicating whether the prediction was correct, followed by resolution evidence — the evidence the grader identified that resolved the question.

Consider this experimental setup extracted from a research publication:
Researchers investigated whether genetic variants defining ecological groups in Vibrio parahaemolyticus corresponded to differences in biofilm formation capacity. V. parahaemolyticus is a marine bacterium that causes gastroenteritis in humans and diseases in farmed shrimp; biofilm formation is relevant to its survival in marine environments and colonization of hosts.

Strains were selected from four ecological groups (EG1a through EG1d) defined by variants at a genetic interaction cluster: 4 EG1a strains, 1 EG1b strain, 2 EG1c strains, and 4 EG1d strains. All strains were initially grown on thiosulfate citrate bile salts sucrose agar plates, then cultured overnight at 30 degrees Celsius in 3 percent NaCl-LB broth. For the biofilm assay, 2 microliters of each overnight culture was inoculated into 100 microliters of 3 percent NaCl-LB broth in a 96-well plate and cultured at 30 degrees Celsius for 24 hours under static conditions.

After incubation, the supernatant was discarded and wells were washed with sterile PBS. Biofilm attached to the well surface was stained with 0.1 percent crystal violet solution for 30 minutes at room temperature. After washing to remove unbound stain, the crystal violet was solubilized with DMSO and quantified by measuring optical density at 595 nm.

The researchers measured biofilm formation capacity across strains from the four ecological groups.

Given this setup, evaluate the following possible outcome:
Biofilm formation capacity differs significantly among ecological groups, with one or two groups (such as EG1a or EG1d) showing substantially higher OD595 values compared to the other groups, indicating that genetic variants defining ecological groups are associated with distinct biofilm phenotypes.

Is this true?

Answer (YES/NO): YES